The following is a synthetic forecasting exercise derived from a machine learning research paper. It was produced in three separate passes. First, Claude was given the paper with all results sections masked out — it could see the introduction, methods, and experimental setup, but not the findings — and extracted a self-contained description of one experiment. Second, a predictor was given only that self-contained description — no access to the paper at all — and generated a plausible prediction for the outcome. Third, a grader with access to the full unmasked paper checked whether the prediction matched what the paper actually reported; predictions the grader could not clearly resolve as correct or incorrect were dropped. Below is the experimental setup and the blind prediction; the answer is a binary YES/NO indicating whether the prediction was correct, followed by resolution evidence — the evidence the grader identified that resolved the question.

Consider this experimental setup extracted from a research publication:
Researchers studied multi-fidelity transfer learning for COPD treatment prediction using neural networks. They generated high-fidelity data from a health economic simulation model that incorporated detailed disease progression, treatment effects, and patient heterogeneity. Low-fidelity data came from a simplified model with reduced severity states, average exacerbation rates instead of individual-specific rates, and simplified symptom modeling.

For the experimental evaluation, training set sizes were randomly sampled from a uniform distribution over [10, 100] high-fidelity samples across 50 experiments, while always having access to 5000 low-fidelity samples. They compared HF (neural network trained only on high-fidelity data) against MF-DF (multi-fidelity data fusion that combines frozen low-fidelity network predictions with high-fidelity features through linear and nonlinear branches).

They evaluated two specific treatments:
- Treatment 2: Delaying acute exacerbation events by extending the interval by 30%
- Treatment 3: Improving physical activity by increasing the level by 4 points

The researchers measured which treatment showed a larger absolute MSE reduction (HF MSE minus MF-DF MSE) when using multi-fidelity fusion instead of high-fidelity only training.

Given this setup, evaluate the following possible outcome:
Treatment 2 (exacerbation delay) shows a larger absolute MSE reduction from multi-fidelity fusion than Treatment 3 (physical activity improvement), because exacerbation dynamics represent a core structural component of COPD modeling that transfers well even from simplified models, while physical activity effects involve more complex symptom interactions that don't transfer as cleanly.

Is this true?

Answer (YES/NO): YES